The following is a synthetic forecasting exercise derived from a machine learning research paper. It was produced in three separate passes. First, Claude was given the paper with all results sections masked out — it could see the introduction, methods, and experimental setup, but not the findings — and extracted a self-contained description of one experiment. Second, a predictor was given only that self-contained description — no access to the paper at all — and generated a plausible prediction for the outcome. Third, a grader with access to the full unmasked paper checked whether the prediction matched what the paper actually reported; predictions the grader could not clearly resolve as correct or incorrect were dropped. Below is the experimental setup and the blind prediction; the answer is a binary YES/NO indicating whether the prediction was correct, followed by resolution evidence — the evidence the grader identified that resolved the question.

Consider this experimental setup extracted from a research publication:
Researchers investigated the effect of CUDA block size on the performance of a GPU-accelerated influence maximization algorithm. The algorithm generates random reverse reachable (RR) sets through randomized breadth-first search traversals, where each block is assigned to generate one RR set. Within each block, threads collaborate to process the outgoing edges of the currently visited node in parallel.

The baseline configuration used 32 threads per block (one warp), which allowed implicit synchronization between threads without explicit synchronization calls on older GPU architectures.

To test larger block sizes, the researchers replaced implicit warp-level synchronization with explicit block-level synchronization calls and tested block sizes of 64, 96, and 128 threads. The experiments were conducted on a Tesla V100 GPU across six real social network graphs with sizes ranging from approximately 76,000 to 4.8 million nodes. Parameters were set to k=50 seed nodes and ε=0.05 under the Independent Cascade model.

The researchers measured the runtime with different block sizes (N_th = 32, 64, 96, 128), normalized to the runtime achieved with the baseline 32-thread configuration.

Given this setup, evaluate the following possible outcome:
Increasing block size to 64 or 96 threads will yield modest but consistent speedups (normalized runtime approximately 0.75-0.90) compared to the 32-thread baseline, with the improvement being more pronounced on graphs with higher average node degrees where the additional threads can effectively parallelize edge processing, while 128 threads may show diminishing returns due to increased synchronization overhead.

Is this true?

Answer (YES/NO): NO